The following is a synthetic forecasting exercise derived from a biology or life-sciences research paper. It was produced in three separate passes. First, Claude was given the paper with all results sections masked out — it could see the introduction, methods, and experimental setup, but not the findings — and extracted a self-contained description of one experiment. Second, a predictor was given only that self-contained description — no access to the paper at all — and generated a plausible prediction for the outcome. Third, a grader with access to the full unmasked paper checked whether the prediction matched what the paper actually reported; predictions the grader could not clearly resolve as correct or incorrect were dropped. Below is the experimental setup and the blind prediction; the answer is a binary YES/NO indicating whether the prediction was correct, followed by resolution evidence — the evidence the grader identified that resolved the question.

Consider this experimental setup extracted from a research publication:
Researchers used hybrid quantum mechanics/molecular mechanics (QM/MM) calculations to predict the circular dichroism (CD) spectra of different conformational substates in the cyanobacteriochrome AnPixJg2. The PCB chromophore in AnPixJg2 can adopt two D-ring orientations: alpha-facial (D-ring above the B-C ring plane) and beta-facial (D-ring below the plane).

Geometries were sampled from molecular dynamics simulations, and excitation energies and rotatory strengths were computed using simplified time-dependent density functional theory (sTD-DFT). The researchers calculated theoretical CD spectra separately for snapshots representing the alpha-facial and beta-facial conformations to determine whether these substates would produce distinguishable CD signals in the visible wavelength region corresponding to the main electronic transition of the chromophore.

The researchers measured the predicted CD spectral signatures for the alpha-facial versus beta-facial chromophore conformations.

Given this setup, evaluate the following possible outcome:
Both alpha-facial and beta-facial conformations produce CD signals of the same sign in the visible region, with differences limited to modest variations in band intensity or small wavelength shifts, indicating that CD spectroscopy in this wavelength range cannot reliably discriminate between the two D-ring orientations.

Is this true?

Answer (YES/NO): NO